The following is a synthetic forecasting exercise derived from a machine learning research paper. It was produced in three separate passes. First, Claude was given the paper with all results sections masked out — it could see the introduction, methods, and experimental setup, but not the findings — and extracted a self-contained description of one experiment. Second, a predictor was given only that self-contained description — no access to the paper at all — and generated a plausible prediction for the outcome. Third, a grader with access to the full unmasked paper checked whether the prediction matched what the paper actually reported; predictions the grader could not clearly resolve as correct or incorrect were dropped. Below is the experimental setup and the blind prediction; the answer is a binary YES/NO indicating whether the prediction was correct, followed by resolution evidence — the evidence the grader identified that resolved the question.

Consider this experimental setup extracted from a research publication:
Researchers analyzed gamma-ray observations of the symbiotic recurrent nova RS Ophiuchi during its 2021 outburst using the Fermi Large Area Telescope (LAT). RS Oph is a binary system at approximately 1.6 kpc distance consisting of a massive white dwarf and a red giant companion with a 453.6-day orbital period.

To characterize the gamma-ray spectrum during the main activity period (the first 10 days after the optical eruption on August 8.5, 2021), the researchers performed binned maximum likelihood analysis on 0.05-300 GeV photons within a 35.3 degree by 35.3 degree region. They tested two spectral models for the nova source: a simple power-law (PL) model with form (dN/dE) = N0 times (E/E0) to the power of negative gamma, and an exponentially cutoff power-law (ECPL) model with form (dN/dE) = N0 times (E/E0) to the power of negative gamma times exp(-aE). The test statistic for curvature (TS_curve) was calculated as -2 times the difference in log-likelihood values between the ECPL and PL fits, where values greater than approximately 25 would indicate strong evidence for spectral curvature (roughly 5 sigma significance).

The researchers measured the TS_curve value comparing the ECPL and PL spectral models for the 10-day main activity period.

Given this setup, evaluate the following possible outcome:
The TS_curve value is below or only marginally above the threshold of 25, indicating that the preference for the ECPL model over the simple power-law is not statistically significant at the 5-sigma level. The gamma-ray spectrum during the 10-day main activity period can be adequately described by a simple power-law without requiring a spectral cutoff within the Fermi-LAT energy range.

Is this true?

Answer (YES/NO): NO